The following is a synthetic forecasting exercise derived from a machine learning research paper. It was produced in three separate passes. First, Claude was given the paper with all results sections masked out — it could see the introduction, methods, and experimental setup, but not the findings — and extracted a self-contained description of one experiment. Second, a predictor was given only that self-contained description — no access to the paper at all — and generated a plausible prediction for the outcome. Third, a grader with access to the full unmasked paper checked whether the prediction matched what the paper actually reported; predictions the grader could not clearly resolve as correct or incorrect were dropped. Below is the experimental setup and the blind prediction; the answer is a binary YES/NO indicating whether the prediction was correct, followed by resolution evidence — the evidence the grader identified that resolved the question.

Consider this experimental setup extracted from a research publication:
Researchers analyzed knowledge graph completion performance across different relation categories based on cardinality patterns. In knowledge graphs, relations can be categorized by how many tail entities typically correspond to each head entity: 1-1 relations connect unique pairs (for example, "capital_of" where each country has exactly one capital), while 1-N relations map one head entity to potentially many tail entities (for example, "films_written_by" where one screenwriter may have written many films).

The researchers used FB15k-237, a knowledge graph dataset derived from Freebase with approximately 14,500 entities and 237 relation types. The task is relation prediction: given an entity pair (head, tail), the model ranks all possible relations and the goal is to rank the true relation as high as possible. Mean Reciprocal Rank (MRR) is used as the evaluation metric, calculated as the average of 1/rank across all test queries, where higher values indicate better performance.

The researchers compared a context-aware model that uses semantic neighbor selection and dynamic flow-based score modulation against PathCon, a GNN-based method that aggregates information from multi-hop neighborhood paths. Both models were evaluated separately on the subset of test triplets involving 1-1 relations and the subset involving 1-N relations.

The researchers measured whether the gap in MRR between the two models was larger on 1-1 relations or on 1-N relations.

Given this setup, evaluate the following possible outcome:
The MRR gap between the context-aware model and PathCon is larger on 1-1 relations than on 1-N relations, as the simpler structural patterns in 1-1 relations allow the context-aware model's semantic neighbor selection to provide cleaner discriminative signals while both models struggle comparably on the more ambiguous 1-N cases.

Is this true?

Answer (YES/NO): NO